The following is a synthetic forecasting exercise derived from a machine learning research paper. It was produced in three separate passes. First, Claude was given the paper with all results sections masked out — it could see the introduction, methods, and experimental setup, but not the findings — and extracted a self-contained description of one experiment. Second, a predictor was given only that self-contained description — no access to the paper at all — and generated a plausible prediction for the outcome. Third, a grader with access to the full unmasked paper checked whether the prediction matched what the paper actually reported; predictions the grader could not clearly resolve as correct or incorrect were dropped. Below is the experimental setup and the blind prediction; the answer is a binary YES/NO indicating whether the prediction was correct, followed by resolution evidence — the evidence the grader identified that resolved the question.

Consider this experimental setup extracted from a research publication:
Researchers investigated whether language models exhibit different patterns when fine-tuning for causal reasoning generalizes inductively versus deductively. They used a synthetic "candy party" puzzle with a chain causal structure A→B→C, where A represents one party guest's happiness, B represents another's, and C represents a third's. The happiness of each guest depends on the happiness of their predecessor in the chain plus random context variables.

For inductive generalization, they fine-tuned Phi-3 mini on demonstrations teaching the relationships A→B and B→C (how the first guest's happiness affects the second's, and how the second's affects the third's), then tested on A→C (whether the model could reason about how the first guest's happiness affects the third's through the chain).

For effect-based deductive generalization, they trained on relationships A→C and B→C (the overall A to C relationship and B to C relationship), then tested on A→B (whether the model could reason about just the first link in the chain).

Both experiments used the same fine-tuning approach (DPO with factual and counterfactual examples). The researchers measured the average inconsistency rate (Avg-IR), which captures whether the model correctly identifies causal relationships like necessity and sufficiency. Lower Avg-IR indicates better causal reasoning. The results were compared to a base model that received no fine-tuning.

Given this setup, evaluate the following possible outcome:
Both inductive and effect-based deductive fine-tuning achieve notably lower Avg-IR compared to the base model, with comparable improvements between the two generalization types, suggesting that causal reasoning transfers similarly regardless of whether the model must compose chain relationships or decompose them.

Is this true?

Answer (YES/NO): NO